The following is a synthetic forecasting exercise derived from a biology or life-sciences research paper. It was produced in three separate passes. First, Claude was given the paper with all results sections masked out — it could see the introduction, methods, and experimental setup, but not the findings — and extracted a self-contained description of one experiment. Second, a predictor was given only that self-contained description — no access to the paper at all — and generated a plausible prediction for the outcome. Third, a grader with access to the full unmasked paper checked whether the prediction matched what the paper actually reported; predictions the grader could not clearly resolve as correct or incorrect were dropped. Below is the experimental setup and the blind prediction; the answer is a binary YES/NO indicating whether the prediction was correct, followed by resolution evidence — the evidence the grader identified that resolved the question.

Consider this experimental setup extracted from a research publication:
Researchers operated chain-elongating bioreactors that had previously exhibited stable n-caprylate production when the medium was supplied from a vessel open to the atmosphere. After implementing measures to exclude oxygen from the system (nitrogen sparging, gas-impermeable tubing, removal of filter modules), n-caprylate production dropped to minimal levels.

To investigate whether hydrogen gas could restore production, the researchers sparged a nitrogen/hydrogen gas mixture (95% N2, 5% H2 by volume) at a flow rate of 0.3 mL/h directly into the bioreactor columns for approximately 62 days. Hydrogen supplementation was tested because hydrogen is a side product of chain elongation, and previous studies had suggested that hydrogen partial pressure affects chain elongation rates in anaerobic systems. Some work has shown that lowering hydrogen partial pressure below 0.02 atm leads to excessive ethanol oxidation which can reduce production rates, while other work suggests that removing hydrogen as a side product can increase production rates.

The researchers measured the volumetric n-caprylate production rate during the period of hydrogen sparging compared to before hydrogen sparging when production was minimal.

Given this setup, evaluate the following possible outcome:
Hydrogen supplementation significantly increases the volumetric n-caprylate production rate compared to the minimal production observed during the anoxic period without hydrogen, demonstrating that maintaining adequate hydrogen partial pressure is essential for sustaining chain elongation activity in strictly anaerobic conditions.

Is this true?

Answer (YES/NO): NO